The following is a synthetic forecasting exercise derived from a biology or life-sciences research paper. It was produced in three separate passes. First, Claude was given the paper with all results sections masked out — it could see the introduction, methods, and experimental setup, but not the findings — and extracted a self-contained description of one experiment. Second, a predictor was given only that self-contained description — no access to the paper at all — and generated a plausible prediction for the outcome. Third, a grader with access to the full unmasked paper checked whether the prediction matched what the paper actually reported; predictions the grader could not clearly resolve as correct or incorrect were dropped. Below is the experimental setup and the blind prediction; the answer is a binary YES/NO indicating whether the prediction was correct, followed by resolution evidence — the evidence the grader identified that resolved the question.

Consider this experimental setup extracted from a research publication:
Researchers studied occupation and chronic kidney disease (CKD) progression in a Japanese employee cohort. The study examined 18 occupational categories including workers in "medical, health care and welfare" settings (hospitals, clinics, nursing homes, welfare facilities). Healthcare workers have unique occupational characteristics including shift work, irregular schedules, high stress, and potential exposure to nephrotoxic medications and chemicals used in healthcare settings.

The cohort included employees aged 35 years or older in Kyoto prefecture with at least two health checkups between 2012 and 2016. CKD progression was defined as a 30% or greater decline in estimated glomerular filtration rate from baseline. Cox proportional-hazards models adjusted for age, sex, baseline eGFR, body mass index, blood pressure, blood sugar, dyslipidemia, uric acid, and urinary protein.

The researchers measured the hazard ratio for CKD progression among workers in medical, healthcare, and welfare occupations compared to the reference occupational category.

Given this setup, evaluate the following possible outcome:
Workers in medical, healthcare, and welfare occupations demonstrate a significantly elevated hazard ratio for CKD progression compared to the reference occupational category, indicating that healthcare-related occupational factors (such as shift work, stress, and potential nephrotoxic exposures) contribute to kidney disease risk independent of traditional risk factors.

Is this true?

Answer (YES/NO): YES